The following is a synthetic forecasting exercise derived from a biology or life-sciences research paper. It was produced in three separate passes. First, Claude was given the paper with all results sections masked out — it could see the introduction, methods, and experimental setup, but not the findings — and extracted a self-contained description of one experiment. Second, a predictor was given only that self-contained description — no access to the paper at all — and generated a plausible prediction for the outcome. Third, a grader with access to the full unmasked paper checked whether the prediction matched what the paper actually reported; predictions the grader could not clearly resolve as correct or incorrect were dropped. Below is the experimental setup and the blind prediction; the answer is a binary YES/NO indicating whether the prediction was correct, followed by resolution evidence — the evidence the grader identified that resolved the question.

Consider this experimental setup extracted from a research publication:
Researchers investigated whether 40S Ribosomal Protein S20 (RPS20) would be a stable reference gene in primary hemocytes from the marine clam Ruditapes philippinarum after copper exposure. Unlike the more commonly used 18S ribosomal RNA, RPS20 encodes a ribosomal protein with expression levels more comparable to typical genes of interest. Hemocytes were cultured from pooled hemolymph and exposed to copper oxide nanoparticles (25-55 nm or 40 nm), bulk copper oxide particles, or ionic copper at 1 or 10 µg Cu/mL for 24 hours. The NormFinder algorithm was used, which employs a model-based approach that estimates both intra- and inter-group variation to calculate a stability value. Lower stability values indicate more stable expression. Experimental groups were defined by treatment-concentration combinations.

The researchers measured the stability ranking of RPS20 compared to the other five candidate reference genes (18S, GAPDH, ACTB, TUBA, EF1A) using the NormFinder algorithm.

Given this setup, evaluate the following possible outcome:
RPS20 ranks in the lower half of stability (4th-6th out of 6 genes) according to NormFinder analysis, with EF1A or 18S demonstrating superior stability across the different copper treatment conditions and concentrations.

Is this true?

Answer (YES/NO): NO